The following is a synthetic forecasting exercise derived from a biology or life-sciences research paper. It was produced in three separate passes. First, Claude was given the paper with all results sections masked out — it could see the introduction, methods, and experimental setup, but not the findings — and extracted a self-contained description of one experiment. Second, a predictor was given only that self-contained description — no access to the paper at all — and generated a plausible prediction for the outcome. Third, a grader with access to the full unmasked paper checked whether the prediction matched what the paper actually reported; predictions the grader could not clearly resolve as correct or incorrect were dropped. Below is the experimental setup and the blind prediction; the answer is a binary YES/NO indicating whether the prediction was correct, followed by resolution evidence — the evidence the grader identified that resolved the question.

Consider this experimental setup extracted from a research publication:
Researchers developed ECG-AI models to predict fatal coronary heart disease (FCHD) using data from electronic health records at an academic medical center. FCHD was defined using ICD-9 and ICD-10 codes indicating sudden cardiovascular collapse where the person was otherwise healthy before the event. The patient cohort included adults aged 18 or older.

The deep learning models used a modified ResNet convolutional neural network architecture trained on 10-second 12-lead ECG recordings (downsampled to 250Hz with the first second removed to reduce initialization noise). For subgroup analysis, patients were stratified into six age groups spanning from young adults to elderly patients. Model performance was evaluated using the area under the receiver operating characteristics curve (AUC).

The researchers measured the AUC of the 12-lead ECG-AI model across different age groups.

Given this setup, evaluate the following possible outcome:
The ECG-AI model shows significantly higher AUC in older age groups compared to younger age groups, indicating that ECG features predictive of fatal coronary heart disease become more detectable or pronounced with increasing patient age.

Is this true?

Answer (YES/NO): NO